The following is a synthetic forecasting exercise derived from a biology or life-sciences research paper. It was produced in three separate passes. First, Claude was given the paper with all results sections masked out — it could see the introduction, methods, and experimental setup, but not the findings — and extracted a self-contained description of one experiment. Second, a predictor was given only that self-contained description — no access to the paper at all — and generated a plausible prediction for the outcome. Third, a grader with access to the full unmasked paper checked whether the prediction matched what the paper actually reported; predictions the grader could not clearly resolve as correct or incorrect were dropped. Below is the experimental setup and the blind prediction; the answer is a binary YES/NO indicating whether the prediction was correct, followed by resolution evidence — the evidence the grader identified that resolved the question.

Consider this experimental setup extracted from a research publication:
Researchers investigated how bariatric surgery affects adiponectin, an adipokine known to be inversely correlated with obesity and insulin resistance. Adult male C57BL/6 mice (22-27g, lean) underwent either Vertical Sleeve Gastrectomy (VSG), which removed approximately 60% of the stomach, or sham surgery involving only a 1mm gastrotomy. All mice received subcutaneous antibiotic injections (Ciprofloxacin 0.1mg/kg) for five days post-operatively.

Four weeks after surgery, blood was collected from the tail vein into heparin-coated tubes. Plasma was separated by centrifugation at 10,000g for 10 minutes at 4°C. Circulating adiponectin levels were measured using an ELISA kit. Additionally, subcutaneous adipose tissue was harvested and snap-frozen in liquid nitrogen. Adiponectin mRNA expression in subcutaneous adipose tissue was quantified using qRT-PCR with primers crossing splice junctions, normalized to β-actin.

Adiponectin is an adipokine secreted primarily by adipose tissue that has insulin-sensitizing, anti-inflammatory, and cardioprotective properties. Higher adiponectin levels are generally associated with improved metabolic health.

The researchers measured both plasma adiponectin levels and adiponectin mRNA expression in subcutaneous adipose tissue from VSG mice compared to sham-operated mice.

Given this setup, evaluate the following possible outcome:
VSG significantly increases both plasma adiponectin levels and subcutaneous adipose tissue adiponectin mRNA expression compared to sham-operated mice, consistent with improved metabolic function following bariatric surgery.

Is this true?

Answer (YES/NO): NO